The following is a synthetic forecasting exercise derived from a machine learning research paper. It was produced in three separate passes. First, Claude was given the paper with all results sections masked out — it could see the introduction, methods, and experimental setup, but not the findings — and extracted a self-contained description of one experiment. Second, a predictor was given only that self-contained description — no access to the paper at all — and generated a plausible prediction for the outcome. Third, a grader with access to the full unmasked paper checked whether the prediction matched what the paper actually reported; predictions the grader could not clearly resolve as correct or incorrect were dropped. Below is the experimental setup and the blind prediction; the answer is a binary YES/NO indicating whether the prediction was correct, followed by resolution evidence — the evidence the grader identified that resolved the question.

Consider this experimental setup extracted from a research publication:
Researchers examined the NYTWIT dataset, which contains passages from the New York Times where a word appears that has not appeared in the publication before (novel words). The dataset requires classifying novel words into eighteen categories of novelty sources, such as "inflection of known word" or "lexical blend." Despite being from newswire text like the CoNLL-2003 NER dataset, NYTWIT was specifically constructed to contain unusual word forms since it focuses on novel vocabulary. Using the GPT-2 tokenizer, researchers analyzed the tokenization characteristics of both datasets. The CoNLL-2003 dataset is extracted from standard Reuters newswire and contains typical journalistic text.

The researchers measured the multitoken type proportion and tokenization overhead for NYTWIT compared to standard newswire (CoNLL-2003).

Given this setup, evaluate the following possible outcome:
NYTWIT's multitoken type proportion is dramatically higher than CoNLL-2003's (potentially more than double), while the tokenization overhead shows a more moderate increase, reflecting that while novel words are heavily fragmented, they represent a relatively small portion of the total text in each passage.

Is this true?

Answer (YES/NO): NO